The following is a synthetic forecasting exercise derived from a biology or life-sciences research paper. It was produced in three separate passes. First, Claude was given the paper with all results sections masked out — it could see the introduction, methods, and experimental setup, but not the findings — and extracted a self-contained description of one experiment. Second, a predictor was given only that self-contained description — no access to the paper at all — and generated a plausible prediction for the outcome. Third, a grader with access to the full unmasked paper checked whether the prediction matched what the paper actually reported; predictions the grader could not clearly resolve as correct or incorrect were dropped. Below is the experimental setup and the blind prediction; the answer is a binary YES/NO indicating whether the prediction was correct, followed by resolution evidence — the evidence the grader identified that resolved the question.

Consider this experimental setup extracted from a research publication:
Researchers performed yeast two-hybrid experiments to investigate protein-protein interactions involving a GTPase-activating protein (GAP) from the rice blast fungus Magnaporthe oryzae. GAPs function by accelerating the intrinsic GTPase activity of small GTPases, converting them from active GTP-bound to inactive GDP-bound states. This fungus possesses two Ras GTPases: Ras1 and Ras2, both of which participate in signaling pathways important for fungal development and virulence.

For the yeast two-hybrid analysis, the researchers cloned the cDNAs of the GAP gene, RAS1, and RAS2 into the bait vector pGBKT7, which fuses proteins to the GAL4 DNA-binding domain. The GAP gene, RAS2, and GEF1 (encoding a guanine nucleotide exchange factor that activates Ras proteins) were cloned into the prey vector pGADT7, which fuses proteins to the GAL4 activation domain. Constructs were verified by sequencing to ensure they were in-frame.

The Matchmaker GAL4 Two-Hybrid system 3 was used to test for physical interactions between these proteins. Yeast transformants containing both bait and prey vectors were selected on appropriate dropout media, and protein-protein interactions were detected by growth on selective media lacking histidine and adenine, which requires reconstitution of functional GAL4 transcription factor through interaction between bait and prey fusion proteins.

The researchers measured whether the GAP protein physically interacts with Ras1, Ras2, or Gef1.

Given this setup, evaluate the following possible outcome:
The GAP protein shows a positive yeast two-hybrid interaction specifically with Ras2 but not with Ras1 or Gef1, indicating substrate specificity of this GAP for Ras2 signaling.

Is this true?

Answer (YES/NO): NO